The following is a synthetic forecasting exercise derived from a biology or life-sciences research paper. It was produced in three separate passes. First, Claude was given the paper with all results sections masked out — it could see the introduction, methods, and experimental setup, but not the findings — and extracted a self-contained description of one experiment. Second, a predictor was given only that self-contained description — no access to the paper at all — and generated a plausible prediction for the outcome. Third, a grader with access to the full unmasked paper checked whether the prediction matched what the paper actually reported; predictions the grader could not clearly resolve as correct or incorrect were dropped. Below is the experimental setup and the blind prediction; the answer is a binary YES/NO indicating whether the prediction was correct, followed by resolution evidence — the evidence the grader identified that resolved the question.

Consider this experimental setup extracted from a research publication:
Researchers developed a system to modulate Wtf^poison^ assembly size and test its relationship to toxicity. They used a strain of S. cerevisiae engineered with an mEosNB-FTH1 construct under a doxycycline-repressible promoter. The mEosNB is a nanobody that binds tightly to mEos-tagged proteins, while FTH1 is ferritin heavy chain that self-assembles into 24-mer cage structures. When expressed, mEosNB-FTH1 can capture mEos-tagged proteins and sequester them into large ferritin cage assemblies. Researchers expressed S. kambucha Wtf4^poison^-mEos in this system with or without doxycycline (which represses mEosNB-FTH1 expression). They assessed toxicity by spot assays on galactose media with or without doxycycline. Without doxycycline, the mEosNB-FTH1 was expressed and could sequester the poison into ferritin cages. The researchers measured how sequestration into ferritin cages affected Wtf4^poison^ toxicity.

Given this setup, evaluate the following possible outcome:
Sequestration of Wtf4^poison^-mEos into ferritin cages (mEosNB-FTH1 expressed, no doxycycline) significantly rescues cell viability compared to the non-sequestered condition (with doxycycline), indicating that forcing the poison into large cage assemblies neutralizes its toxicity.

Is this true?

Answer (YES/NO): YES